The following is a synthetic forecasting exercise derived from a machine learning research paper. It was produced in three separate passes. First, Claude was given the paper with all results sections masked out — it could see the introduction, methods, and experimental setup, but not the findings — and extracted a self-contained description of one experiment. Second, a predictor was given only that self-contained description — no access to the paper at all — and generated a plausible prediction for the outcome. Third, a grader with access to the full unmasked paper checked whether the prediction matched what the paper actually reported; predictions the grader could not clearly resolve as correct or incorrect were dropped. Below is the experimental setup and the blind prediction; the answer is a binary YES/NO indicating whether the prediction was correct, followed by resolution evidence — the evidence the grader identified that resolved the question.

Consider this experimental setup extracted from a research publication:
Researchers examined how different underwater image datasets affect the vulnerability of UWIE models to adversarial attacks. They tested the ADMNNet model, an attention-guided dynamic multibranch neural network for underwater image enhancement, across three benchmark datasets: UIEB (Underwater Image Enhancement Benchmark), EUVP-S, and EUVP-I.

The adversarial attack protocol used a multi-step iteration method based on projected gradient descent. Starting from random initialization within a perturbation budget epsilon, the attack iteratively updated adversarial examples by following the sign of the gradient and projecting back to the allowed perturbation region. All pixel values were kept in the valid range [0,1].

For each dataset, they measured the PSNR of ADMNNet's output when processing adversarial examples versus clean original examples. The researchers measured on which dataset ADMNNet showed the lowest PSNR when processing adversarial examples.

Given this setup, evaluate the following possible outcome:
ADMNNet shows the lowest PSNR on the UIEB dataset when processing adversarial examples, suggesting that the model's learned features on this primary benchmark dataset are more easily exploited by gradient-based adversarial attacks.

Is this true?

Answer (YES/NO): NO